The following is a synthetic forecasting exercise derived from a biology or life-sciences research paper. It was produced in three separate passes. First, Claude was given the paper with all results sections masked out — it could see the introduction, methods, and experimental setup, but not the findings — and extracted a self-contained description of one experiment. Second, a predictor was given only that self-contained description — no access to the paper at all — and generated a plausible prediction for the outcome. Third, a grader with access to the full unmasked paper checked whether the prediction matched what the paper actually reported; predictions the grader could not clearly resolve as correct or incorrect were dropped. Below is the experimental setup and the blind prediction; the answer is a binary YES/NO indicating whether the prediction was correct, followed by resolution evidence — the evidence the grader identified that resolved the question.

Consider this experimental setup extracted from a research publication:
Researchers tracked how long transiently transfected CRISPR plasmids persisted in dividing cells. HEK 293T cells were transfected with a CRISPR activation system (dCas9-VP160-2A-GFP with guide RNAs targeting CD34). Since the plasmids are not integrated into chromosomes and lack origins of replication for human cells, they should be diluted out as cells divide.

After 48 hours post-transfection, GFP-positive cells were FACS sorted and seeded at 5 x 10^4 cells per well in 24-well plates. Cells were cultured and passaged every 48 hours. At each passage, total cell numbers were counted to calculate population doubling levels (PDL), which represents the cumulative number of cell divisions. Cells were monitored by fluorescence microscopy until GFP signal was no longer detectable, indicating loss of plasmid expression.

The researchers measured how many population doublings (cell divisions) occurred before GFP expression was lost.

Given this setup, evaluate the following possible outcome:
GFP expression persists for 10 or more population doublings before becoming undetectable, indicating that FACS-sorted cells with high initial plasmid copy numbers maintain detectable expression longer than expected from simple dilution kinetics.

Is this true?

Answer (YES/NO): YES